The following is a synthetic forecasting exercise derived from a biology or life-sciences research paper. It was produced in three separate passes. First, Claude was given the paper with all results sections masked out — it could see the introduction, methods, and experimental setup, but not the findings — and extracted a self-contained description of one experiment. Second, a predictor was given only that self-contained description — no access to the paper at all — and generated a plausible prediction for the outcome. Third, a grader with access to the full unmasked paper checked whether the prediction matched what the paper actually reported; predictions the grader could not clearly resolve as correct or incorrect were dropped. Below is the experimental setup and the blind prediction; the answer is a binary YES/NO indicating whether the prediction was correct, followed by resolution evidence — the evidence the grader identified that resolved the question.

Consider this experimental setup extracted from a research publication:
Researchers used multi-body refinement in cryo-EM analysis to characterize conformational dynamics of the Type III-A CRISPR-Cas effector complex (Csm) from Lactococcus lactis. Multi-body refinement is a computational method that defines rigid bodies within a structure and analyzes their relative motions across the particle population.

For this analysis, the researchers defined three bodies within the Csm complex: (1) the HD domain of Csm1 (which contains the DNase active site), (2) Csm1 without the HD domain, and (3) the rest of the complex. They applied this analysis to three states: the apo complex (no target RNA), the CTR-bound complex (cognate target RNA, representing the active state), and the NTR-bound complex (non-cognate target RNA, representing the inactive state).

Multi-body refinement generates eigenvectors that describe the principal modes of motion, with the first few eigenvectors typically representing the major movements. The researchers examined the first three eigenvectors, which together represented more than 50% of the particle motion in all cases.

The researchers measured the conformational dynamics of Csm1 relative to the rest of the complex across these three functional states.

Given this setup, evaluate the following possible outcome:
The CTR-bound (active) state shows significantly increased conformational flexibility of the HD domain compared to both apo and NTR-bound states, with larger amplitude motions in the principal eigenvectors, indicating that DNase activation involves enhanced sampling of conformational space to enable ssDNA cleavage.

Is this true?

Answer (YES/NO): NO